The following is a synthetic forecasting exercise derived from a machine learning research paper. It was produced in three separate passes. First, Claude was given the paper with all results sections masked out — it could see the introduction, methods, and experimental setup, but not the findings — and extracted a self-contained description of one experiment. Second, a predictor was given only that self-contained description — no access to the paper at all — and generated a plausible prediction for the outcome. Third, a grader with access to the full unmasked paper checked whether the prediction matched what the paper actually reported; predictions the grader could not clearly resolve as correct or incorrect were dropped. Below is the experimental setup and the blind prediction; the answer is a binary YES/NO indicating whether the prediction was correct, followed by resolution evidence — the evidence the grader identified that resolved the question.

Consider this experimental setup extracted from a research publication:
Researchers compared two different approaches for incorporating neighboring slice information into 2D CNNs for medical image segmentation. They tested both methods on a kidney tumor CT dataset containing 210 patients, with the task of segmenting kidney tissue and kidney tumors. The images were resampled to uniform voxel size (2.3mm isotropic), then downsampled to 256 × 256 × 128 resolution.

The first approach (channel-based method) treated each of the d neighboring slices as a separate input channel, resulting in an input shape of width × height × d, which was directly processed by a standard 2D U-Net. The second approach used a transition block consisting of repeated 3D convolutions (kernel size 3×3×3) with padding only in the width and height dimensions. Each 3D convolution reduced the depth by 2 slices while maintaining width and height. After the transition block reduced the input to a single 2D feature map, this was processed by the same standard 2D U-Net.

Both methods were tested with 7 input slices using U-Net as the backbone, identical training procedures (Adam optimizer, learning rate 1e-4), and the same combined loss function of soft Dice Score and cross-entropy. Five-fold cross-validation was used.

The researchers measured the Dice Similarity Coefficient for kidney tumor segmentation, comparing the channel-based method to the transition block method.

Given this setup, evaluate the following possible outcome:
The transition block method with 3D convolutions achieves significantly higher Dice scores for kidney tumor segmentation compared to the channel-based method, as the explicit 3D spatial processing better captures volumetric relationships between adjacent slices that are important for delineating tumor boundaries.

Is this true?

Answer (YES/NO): NO